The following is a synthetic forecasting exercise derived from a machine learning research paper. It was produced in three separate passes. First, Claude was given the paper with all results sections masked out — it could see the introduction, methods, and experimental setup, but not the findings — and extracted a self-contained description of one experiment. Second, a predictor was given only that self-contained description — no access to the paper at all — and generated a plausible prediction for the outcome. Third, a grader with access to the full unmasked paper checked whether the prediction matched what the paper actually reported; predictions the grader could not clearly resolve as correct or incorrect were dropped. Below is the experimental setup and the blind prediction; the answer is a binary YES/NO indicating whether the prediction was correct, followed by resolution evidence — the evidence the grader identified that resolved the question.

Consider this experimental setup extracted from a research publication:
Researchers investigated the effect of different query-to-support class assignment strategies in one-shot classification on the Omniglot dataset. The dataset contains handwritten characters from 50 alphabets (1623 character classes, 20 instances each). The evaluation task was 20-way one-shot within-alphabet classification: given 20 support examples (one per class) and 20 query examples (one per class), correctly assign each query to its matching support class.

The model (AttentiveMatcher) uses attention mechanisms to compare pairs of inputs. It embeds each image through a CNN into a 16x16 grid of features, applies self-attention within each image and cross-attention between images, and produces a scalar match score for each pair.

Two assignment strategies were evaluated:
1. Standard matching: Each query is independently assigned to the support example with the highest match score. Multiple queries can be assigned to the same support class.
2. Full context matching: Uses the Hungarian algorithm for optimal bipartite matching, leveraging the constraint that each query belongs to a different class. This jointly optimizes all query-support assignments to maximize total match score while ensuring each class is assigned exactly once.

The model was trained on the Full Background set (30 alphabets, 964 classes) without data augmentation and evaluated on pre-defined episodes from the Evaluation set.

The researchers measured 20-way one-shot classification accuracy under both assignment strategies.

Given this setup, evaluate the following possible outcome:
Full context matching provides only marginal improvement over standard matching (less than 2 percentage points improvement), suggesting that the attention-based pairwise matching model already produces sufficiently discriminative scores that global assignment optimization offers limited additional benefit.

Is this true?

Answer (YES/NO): NO